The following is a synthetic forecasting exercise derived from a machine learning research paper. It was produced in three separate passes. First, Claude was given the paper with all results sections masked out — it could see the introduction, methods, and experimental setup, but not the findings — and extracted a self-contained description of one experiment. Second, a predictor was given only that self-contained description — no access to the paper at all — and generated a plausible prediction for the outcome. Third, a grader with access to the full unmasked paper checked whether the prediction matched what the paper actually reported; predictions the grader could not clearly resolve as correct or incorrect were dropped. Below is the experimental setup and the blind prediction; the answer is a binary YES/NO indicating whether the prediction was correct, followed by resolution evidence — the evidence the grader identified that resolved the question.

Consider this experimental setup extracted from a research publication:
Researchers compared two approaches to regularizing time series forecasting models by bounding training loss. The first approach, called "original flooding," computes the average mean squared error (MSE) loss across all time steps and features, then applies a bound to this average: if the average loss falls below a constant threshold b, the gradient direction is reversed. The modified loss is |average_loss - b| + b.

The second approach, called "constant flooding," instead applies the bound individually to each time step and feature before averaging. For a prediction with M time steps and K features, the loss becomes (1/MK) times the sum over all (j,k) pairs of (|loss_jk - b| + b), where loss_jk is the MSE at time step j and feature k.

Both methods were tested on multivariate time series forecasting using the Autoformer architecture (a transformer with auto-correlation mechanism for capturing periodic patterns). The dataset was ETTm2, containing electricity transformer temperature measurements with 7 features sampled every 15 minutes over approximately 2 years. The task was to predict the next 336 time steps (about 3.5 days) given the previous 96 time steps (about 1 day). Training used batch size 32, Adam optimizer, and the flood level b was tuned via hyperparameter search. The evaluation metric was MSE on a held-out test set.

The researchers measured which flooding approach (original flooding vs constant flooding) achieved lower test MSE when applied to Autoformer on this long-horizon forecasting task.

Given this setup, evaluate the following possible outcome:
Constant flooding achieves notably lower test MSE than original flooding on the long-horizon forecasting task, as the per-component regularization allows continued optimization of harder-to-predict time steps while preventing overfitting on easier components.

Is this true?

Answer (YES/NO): NO